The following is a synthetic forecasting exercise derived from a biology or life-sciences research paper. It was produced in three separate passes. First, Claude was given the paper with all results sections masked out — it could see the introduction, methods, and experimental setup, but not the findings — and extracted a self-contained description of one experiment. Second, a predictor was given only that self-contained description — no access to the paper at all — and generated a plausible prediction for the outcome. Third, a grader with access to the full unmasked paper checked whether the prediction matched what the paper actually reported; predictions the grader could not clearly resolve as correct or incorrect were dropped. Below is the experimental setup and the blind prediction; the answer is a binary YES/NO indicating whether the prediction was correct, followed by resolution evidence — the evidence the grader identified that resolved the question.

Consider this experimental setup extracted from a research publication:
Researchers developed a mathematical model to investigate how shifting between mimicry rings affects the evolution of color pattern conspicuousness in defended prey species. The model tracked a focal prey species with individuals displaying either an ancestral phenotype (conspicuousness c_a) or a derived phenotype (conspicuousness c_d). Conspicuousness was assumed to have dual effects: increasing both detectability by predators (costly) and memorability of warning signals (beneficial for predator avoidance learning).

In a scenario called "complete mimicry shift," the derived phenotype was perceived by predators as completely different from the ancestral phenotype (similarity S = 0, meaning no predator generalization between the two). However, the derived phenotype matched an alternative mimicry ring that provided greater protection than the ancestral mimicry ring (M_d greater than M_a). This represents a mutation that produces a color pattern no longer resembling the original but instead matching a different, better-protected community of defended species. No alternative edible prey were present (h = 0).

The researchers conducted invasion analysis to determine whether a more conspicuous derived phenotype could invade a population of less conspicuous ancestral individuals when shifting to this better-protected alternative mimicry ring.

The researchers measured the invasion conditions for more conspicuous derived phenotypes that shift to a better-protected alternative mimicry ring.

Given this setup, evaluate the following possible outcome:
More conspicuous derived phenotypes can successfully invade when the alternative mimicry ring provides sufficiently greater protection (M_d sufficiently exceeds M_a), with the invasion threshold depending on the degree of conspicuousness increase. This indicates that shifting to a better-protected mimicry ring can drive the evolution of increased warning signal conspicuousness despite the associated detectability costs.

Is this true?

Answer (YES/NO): YES